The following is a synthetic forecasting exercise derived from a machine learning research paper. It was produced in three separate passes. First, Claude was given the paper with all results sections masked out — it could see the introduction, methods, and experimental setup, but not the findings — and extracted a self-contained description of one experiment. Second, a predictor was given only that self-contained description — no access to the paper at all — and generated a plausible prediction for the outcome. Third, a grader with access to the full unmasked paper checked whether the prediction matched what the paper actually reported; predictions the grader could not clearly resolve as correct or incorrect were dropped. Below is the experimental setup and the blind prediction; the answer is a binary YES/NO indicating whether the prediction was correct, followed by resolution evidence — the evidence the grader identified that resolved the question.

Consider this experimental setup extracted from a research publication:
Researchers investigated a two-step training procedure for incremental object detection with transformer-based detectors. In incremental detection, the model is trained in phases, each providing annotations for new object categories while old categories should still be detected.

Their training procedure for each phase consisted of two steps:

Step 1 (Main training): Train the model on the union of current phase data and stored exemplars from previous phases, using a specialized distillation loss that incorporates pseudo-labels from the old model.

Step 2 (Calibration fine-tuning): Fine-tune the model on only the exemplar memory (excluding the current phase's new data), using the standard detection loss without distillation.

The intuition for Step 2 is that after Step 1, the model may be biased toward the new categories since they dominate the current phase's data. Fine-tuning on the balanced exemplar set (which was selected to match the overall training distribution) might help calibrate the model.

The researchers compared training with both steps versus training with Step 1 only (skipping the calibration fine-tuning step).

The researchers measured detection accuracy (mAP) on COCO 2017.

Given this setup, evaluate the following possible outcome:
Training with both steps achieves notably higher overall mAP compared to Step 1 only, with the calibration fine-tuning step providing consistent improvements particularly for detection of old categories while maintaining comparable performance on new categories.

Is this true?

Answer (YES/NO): YES